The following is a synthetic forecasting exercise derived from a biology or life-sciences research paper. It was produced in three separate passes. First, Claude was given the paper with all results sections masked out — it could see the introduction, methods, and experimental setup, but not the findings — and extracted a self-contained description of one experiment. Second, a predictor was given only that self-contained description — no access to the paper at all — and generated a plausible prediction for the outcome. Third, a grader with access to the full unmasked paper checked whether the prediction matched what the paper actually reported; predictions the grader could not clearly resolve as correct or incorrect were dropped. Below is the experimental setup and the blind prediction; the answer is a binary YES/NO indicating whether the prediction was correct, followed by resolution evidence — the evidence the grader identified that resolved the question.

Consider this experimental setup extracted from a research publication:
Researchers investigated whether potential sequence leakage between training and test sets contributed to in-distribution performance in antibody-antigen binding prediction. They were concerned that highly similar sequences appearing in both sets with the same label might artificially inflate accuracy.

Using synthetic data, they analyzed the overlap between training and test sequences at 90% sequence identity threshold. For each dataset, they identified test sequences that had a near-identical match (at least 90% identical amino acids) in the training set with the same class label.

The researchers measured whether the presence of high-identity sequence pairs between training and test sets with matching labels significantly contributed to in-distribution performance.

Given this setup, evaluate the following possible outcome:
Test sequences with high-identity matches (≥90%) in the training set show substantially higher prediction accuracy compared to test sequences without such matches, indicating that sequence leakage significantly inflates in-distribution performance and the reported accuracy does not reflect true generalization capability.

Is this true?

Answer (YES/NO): NO